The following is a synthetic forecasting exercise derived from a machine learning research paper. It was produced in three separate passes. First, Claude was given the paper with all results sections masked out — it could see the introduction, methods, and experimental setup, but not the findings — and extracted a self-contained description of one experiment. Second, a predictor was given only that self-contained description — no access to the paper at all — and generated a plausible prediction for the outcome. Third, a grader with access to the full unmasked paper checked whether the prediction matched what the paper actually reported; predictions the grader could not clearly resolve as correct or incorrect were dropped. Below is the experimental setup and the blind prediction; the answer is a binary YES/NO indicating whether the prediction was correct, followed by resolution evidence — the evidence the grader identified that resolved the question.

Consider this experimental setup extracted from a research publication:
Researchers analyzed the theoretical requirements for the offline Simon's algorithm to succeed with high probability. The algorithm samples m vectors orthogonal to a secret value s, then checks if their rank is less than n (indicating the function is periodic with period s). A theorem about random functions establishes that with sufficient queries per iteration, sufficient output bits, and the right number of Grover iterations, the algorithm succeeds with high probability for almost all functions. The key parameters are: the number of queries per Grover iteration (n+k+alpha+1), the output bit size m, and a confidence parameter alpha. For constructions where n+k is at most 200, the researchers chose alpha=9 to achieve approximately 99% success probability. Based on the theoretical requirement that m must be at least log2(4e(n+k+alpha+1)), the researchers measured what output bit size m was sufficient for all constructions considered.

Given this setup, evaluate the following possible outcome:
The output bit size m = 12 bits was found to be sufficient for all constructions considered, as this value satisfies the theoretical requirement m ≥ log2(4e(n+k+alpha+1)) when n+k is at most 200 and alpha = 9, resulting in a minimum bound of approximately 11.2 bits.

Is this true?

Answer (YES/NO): NO